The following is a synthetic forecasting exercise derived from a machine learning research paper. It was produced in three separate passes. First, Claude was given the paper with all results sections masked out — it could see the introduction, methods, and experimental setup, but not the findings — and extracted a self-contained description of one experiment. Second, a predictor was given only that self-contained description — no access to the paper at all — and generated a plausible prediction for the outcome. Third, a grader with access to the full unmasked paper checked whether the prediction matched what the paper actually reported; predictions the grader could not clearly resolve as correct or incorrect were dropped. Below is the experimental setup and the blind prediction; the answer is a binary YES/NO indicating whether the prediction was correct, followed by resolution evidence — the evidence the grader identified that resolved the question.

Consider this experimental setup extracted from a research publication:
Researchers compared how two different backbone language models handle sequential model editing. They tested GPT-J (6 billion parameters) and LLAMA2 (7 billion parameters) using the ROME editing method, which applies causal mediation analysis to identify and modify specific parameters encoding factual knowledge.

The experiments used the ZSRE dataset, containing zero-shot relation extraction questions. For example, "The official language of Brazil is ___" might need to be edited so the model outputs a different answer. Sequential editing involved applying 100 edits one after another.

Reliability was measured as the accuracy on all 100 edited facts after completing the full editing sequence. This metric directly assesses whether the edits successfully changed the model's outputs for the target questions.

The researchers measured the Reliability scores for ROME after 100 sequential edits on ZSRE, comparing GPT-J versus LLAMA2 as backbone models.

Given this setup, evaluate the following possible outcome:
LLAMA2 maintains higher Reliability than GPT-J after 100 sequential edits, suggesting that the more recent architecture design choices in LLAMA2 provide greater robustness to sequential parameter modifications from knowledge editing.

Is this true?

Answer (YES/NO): NO